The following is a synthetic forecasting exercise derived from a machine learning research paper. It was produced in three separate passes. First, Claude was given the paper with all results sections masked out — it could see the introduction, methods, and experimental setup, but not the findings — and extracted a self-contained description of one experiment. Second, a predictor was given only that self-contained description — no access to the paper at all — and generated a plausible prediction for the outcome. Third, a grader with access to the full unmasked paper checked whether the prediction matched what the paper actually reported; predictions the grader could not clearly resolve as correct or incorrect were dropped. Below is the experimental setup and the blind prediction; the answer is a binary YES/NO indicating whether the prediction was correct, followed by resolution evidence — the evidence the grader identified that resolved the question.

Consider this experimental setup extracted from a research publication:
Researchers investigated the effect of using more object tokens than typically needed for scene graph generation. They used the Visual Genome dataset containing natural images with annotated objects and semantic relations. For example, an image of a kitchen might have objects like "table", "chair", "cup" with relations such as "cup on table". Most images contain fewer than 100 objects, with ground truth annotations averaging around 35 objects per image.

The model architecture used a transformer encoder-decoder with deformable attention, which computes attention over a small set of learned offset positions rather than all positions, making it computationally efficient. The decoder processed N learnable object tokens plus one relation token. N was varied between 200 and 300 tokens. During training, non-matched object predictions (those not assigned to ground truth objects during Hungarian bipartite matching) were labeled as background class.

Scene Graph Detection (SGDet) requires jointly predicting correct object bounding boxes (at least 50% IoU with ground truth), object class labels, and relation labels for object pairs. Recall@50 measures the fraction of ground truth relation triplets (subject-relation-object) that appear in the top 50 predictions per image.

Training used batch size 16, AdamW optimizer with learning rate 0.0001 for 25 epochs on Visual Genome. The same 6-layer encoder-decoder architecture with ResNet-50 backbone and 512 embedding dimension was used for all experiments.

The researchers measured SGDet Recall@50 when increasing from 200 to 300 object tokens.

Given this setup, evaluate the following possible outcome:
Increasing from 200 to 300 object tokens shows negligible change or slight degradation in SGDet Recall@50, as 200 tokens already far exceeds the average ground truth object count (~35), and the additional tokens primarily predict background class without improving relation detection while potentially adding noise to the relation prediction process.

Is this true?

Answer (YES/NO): YES